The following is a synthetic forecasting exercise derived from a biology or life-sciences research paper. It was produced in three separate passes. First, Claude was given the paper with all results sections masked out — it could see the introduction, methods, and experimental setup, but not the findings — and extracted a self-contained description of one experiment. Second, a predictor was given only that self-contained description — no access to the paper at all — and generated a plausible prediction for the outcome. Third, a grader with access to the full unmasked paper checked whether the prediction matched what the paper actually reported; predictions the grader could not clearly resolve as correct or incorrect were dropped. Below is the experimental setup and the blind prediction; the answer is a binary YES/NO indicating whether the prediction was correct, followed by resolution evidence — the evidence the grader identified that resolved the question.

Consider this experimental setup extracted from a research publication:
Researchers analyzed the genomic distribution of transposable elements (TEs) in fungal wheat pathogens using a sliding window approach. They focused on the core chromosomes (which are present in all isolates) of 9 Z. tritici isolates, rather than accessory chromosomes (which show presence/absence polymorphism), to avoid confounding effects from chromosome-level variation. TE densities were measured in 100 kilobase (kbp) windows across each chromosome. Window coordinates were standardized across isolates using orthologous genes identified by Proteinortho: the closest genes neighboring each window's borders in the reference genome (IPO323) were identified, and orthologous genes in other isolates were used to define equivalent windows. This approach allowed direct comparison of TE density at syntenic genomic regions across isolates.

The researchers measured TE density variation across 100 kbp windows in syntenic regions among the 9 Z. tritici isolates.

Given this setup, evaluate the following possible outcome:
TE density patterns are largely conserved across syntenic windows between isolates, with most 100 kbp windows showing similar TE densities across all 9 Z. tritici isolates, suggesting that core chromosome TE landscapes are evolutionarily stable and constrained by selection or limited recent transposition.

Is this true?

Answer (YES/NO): NO